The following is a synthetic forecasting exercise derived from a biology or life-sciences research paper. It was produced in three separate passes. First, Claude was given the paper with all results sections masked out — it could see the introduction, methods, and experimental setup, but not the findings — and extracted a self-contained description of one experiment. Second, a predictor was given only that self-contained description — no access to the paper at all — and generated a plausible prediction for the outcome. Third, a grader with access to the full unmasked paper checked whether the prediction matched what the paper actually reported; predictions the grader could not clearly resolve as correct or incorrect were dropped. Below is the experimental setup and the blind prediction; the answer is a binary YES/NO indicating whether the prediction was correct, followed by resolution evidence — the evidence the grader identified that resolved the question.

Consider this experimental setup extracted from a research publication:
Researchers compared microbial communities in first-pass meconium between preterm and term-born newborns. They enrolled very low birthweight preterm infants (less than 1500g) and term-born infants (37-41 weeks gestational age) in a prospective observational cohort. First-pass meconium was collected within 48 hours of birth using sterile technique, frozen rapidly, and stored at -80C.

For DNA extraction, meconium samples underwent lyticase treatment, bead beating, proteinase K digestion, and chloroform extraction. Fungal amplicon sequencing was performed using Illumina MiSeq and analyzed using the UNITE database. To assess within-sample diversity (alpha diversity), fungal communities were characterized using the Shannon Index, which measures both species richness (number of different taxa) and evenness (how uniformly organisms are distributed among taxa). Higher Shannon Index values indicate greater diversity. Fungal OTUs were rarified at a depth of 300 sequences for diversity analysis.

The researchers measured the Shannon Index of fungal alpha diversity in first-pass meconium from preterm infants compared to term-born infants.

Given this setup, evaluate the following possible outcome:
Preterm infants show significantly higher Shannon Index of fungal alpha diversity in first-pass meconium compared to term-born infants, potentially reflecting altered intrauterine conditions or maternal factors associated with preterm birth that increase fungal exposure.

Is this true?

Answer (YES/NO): NO